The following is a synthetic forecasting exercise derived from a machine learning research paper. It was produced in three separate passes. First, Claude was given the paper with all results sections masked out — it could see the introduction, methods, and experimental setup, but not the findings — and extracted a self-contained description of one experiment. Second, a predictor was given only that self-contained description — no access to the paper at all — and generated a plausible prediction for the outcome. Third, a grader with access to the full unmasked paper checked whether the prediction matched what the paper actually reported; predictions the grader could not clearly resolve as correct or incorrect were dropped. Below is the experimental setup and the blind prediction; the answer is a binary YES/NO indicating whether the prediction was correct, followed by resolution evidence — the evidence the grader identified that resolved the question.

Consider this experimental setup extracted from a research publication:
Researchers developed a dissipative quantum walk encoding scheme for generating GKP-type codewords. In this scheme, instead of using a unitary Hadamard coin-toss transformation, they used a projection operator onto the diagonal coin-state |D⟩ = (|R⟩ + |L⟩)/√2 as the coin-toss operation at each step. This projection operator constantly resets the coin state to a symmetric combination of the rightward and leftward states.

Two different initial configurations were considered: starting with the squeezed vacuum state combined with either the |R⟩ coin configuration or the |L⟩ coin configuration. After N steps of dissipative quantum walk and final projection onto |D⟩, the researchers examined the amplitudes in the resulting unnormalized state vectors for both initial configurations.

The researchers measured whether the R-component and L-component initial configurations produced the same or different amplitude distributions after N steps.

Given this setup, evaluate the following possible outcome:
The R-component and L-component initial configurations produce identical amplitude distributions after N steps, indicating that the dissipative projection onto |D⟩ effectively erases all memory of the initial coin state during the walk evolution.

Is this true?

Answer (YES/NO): YES